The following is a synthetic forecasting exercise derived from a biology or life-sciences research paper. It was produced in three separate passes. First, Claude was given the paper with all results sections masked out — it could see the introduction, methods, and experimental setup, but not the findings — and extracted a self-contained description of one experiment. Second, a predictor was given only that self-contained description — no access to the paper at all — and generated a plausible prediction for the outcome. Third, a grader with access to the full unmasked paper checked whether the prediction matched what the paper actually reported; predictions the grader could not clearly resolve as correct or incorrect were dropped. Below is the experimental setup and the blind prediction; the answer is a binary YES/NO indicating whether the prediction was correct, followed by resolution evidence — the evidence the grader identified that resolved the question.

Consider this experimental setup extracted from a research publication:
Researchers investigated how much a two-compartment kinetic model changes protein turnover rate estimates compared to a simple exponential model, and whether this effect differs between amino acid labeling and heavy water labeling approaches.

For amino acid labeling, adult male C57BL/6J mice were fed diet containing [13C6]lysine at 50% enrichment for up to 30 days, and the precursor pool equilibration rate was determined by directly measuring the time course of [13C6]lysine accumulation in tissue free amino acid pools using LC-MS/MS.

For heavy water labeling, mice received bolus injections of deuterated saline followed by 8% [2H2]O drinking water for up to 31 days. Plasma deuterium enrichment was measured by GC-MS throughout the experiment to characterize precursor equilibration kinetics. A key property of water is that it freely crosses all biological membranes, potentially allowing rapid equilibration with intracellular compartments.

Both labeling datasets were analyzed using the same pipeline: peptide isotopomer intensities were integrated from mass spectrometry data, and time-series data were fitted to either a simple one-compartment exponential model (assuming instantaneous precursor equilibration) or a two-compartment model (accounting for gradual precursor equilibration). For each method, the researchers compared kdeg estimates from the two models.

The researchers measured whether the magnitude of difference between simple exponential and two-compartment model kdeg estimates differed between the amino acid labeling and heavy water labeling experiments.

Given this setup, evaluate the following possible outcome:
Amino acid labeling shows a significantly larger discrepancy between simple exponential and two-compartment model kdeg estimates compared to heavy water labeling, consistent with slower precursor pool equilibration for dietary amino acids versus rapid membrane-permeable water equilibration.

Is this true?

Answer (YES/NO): YES